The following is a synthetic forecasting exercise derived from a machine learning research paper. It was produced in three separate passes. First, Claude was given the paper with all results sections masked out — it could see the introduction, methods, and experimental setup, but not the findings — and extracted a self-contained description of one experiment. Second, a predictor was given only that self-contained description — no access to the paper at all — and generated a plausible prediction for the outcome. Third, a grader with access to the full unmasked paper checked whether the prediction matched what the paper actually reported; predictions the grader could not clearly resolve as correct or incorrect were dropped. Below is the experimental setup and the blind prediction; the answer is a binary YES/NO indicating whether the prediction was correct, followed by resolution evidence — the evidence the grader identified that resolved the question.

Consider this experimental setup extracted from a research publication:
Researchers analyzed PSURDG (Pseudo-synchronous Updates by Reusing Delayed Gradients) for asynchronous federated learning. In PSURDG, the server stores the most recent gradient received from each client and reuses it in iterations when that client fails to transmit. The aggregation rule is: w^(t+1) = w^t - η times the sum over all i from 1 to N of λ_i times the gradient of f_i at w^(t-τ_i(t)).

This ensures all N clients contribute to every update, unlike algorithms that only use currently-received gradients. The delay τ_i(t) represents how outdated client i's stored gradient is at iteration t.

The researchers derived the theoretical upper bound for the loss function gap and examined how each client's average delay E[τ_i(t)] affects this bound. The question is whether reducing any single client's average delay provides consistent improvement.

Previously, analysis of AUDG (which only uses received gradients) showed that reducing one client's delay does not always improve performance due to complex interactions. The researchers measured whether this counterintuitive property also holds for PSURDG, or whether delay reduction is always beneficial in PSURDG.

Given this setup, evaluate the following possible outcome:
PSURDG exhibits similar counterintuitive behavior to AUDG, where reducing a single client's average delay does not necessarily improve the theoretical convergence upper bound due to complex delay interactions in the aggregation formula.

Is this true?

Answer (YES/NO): NO